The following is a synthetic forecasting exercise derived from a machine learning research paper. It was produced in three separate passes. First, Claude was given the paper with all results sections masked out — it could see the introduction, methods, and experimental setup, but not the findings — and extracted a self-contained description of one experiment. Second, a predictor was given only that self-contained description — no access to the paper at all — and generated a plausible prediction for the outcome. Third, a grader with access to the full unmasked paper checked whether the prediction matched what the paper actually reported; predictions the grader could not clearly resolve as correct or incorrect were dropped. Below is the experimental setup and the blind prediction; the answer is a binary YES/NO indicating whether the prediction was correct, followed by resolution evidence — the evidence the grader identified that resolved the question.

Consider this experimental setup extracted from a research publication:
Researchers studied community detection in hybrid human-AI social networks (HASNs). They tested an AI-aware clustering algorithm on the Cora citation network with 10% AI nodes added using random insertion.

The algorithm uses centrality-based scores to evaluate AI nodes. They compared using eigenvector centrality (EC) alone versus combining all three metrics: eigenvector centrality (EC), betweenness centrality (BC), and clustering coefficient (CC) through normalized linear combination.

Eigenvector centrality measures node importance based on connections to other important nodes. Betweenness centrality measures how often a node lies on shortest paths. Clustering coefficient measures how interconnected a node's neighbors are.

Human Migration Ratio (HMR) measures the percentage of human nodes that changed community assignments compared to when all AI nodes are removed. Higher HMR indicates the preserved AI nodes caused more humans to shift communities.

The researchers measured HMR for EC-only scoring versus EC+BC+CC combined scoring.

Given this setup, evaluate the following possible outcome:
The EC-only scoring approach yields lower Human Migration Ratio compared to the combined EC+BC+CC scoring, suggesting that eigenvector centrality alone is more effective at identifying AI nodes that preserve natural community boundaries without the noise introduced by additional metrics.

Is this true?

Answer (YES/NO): NO